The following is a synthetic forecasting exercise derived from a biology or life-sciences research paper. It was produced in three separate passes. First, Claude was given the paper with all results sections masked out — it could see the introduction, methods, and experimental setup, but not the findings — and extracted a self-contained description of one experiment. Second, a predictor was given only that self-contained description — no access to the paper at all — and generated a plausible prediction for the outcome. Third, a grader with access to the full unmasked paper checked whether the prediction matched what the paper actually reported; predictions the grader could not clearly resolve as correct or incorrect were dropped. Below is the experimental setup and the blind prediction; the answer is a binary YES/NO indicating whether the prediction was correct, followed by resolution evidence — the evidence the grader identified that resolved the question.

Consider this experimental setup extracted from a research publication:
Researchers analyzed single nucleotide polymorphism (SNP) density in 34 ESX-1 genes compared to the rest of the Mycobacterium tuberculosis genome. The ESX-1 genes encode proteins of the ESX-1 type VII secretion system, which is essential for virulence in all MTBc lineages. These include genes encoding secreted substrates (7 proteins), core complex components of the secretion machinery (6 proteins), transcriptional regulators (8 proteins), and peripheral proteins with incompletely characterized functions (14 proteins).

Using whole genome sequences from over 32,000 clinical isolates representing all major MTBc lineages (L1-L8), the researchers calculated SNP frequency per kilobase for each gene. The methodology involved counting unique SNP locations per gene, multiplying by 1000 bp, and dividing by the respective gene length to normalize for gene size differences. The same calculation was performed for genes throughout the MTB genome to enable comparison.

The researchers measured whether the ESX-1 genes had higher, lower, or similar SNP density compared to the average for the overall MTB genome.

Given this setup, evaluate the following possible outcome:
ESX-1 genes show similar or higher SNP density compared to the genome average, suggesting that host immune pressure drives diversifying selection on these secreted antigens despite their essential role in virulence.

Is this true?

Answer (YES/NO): YES